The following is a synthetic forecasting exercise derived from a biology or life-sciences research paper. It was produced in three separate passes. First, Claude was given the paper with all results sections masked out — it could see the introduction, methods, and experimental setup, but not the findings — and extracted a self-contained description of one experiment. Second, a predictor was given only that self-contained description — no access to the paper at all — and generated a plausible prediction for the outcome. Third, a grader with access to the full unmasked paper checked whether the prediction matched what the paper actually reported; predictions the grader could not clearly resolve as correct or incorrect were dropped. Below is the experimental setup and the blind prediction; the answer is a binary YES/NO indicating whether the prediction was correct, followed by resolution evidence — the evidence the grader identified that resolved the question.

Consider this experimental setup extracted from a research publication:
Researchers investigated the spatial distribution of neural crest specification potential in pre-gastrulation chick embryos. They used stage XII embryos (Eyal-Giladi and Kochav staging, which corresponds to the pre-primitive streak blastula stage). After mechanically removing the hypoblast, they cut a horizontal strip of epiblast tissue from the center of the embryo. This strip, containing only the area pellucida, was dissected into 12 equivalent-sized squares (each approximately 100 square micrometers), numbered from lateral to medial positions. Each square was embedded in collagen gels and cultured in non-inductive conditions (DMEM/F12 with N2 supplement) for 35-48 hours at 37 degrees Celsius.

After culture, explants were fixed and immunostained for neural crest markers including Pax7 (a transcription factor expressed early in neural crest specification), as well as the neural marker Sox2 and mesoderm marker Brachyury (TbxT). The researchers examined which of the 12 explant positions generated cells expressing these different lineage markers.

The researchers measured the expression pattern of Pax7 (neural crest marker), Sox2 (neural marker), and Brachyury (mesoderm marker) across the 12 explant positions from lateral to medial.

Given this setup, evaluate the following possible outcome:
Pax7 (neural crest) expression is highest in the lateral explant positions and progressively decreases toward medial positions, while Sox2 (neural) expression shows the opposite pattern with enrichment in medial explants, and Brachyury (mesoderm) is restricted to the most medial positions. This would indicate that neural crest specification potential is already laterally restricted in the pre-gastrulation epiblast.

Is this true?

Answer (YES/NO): NO